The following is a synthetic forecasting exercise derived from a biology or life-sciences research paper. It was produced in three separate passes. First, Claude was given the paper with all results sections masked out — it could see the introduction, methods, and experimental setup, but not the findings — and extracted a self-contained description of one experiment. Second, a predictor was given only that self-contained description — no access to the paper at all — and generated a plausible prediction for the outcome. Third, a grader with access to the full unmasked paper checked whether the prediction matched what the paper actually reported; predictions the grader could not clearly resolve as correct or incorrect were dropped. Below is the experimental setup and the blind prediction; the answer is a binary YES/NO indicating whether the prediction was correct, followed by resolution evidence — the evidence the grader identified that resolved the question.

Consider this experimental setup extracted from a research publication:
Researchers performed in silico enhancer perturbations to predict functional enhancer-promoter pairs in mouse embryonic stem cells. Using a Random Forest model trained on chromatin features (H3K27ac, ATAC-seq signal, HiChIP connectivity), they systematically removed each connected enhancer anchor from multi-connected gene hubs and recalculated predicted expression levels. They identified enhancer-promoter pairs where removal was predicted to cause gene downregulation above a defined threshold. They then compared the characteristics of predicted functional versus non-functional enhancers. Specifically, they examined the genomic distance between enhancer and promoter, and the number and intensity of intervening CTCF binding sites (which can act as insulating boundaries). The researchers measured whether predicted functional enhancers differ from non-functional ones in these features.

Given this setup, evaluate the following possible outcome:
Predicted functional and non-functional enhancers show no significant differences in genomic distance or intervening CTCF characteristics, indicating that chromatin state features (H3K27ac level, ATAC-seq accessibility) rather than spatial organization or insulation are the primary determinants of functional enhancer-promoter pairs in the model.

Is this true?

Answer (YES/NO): NO